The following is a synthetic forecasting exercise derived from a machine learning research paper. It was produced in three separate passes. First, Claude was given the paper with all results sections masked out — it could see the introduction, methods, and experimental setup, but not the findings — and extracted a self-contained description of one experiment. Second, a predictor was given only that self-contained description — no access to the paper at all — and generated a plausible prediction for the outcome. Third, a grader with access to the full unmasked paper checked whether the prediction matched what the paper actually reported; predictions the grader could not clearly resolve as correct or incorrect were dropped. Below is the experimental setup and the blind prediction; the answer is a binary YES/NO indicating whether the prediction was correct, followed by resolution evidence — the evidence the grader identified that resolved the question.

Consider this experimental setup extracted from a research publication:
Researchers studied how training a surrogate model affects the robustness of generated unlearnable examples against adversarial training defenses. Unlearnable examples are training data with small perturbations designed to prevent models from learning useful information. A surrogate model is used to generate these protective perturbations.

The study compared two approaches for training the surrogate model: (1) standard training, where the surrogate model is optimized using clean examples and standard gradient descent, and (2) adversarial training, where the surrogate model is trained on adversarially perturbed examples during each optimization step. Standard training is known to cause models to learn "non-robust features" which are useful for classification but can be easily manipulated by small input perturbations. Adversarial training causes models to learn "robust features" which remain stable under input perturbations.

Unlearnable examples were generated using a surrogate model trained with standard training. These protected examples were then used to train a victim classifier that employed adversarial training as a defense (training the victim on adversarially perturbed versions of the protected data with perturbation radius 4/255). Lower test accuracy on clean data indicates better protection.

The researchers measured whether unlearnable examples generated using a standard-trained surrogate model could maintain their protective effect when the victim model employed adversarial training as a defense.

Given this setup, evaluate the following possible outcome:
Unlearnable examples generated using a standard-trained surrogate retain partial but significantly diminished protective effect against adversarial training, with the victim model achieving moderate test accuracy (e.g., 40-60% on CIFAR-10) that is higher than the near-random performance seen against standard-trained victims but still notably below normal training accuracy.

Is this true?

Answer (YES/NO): NO